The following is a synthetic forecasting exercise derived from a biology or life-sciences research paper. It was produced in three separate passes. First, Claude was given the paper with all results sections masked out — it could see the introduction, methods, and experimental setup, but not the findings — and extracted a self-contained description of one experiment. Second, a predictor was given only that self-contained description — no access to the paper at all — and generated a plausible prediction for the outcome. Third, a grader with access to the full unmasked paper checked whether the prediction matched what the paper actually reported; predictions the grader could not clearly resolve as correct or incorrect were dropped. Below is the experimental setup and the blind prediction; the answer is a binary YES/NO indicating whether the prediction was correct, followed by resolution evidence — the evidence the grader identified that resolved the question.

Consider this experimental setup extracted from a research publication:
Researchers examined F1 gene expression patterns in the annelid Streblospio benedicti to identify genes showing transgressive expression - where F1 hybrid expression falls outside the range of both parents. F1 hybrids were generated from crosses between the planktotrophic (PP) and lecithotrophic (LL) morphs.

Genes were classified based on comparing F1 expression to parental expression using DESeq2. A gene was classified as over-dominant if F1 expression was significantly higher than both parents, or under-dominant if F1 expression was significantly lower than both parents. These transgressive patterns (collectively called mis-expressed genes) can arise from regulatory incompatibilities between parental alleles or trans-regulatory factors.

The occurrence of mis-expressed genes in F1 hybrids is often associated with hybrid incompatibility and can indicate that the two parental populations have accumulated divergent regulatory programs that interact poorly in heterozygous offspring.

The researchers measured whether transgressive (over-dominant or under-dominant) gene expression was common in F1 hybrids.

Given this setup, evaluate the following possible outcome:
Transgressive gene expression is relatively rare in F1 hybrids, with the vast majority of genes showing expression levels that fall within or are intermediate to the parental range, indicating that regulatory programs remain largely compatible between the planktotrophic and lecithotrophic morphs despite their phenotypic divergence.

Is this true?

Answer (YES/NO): NO